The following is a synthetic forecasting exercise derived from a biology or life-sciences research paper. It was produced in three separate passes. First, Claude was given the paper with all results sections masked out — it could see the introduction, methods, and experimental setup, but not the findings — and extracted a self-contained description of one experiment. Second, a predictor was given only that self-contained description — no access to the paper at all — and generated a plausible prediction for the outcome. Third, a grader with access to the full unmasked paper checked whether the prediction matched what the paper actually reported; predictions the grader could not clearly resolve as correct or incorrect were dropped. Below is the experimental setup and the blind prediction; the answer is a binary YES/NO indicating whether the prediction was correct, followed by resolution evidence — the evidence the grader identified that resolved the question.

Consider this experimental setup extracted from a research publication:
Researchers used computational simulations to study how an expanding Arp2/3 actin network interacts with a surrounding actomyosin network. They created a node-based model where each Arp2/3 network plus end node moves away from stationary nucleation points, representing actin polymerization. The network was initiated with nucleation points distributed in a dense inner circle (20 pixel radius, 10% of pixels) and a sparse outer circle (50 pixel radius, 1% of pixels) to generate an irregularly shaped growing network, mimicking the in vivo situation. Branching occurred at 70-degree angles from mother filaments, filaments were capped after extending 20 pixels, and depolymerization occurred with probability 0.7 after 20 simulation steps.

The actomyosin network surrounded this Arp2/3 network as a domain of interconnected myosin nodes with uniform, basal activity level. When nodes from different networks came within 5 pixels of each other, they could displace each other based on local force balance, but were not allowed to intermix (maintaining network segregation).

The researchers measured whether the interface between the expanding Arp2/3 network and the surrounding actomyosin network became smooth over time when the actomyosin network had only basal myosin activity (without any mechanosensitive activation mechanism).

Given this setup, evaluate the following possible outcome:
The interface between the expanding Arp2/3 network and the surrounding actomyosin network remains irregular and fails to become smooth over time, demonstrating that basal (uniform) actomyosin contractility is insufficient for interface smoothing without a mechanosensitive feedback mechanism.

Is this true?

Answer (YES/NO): YES